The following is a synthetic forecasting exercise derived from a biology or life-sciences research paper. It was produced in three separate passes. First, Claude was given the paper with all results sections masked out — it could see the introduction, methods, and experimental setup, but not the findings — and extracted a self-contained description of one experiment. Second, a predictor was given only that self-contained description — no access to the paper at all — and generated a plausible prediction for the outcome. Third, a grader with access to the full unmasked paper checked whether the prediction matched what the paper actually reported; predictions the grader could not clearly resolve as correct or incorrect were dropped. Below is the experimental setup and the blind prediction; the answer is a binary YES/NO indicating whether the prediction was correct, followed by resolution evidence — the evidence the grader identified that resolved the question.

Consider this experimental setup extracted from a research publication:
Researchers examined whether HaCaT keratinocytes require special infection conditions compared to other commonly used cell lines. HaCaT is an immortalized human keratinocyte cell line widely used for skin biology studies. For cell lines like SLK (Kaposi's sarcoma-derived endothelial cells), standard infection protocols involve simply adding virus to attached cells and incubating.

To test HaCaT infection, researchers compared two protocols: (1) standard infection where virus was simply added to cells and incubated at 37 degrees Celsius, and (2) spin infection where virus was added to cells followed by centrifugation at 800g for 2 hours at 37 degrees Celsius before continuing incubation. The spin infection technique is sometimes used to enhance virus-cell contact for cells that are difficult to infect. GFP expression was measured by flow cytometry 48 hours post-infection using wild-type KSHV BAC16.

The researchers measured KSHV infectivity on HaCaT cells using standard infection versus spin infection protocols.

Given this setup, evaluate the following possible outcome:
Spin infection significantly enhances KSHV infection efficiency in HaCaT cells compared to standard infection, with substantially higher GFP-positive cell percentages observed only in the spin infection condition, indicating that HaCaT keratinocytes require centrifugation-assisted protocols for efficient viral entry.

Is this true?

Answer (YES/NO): YES